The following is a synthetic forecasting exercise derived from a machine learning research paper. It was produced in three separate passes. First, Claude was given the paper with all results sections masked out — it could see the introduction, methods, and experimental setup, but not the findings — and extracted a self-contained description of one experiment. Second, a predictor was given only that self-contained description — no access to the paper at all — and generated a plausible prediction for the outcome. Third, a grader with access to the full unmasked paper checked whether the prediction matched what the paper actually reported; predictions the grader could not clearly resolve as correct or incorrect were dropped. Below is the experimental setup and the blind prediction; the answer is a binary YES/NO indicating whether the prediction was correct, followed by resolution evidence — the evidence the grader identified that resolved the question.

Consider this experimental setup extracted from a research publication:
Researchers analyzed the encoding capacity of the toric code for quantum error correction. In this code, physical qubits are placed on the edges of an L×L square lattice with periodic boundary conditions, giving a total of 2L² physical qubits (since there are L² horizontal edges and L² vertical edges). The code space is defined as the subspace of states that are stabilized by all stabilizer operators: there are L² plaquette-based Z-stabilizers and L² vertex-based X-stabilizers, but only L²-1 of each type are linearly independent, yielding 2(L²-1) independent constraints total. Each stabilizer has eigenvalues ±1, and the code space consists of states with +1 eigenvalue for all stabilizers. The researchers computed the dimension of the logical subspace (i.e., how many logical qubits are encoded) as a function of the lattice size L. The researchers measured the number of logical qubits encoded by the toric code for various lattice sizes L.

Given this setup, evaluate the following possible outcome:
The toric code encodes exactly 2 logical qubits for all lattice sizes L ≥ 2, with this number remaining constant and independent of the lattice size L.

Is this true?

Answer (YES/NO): YES